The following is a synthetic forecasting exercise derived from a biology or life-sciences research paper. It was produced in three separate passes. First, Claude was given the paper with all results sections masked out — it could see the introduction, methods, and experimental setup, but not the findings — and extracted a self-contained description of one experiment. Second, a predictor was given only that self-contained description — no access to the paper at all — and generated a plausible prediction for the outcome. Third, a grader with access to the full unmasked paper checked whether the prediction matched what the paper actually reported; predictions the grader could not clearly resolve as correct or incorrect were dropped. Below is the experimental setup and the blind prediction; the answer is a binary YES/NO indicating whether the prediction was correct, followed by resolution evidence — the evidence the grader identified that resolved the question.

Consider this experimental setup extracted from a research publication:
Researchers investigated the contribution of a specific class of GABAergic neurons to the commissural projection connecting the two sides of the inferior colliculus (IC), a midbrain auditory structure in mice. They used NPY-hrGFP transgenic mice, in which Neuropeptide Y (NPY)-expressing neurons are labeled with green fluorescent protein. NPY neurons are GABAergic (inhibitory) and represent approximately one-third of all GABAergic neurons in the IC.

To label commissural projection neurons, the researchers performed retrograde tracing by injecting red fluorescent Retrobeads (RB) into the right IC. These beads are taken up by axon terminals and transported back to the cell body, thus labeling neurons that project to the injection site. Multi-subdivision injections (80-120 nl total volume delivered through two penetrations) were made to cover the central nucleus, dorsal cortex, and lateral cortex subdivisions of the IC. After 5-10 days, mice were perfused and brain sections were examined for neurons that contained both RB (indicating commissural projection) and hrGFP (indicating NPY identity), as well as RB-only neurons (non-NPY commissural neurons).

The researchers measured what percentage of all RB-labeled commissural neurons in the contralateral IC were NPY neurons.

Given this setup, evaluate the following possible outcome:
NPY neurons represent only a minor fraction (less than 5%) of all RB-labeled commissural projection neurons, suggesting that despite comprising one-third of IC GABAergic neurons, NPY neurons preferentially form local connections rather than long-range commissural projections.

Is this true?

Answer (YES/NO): NO